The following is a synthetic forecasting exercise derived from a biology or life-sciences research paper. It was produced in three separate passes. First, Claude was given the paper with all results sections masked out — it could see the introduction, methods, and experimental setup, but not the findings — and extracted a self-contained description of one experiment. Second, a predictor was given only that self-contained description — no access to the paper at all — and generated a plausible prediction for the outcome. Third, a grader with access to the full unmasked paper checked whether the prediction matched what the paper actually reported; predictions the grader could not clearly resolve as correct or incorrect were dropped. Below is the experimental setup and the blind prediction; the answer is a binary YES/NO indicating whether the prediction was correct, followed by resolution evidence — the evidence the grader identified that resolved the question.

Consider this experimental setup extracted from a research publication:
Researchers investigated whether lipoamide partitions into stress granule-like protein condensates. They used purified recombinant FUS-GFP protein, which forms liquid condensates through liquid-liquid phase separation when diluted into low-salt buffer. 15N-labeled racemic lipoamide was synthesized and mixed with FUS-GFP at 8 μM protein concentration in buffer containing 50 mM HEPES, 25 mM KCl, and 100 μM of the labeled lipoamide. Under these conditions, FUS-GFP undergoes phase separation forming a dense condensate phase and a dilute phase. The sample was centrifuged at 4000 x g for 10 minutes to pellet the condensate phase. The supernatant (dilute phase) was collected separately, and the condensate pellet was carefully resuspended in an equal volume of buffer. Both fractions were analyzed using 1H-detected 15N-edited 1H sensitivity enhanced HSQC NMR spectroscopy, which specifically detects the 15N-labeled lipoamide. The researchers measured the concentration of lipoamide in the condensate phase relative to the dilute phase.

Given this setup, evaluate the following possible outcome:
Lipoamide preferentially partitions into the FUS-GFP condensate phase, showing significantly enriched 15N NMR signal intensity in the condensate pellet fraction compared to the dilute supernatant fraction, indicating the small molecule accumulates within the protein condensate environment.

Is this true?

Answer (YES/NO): YES